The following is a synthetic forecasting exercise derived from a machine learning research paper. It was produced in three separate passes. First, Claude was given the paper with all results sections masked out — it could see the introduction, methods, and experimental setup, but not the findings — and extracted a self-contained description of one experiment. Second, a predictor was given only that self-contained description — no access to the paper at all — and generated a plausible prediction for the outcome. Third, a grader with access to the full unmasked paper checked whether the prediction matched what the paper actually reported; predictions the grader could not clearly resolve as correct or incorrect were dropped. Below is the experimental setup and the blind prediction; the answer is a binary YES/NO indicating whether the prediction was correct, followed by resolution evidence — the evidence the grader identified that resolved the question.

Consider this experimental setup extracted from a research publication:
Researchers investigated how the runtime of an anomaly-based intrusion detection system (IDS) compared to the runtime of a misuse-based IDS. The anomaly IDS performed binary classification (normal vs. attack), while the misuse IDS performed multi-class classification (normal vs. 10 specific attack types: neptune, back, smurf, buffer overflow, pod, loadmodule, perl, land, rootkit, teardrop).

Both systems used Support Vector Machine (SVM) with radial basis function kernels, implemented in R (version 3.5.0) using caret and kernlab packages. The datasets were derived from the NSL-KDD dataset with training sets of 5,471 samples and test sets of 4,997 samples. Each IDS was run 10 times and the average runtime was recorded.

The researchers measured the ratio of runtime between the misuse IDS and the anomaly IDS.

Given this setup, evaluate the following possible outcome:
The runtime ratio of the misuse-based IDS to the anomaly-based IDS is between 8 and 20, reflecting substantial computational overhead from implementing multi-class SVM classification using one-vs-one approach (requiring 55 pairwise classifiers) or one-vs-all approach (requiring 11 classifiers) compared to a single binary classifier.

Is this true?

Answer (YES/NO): NO